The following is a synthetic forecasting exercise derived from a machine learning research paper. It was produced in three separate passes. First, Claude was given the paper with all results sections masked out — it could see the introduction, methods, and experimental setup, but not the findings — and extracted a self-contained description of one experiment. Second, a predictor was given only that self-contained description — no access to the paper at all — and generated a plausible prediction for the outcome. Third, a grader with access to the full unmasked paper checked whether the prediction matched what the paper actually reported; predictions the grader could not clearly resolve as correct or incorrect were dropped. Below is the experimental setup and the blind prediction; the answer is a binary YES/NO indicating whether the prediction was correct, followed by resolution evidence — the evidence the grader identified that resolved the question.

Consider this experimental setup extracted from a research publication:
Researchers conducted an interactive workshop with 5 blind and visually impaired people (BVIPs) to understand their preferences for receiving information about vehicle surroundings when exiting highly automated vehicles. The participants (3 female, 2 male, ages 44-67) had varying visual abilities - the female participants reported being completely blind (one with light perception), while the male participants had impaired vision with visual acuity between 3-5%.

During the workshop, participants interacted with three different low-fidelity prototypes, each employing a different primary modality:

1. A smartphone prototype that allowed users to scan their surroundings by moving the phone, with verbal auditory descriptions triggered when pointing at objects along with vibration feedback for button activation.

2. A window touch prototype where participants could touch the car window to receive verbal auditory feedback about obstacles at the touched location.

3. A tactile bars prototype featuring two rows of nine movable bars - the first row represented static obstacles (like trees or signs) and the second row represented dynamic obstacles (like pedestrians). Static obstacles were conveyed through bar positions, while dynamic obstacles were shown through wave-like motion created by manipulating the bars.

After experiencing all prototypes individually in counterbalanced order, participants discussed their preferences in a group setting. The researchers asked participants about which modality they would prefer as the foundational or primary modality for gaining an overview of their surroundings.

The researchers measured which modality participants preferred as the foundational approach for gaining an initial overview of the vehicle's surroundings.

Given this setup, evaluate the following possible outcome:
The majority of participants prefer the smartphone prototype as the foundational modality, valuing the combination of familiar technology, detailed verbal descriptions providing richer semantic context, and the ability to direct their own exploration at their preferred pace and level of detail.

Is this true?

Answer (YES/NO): NO